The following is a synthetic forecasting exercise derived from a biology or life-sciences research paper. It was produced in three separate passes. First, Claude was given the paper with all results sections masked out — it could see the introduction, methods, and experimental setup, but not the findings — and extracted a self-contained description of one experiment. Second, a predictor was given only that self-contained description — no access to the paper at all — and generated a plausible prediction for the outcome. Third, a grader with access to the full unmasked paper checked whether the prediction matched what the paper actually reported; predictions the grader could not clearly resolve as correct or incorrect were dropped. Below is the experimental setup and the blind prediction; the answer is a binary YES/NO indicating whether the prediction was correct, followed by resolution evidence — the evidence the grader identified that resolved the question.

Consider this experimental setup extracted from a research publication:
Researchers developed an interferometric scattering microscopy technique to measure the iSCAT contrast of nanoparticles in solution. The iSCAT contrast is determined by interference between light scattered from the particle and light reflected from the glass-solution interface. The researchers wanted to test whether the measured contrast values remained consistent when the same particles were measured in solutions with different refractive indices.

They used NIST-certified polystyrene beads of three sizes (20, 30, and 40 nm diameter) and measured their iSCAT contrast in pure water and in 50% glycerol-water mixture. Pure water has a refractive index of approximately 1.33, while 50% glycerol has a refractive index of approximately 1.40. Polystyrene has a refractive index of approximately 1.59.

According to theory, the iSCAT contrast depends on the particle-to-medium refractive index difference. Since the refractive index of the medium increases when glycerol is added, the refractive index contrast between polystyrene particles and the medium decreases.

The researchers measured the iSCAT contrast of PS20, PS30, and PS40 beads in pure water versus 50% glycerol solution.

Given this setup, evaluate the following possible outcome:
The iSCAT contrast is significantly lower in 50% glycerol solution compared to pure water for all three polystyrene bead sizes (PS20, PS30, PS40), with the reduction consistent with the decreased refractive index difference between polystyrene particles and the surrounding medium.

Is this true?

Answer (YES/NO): NO